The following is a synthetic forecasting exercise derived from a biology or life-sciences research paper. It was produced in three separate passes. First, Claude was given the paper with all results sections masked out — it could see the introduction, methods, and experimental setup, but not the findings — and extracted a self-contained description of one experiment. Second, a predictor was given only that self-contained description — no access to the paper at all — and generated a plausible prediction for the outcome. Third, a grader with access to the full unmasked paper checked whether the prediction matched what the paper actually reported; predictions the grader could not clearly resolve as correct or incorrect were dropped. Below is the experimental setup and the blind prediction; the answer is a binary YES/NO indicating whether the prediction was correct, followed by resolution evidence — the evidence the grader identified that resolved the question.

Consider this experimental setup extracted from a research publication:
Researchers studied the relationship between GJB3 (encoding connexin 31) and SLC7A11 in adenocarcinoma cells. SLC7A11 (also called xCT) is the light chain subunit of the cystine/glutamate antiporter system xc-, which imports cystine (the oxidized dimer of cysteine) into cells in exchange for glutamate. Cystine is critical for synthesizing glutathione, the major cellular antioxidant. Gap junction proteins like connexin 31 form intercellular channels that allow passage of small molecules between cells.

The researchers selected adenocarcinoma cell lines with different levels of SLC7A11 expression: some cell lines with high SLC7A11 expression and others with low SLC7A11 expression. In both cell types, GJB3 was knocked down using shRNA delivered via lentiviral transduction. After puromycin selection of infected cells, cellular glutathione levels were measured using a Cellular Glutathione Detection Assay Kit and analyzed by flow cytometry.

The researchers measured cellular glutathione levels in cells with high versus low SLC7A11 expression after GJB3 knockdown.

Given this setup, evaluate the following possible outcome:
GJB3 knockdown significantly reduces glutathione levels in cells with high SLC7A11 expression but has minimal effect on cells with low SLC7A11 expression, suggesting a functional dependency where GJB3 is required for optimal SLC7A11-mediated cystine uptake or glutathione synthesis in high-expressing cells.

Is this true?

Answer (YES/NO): NO